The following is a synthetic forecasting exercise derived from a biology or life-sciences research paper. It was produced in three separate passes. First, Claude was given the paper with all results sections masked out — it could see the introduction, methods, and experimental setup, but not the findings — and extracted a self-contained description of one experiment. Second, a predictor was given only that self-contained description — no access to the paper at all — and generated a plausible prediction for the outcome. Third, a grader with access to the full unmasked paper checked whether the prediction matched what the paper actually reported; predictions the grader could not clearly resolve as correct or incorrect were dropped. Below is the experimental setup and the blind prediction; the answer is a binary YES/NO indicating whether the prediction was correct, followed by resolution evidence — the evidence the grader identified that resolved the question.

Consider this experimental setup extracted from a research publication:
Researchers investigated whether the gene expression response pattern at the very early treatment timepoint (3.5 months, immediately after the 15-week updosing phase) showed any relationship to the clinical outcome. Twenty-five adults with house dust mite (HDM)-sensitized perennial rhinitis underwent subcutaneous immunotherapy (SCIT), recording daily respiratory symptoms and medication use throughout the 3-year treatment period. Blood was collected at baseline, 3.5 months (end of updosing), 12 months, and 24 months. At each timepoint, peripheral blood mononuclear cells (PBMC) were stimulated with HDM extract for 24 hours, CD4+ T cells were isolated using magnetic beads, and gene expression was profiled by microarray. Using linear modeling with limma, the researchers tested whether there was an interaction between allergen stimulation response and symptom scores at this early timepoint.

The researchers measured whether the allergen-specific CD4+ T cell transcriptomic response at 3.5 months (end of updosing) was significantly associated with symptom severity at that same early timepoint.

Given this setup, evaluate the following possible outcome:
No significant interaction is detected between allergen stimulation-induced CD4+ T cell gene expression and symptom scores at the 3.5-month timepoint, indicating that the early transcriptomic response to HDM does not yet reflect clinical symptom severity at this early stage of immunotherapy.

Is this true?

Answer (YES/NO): YES